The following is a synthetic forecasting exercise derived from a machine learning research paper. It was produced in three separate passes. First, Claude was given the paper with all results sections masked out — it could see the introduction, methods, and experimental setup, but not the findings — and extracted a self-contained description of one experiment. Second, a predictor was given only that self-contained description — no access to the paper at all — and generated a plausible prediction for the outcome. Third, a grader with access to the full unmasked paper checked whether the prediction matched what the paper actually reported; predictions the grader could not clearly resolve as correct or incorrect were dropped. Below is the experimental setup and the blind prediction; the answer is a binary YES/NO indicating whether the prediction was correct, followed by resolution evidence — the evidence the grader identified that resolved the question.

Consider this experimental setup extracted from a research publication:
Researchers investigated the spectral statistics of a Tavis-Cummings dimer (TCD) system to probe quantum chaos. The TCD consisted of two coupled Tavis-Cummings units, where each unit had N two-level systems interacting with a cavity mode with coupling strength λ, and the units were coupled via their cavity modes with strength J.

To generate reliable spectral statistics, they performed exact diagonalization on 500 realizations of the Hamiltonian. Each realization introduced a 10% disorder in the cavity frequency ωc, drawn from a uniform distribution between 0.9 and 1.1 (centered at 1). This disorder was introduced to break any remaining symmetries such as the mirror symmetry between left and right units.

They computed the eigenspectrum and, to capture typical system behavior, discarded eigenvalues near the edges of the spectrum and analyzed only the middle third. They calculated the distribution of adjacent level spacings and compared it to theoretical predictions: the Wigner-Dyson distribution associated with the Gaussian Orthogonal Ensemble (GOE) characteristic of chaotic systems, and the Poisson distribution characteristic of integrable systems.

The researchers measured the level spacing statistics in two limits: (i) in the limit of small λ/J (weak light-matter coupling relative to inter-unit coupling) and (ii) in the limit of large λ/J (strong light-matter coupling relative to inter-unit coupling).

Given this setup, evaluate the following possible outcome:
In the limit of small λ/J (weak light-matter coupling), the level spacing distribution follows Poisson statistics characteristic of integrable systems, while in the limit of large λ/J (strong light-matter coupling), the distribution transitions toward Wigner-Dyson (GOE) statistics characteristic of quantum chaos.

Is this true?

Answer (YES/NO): NO